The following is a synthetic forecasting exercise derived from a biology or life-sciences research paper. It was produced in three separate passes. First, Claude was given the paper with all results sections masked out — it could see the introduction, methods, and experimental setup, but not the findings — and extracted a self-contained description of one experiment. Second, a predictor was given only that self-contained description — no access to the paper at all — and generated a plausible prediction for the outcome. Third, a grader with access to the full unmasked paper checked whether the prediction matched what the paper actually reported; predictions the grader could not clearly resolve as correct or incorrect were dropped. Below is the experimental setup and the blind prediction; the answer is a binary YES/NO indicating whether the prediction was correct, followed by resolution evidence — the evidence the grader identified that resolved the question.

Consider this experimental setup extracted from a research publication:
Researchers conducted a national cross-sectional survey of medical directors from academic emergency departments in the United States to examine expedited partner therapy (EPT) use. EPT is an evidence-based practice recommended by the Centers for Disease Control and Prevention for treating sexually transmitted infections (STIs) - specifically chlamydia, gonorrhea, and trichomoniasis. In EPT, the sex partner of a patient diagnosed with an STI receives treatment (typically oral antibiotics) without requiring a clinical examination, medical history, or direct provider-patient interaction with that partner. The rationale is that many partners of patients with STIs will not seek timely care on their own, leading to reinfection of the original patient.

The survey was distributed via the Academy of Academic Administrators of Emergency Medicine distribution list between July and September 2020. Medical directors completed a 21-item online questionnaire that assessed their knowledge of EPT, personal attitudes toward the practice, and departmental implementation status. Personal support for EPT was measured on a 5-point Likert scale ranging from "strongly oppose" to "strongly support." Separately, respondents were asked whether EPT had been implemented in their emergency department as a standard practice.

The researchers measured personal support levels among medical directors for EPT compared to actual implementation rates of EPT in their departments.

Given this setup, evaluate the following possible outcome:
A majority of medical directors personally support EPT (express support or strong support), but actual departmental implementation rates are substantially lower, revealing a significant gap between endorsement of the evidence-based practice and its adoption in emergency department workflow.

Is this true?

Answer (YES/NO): YES